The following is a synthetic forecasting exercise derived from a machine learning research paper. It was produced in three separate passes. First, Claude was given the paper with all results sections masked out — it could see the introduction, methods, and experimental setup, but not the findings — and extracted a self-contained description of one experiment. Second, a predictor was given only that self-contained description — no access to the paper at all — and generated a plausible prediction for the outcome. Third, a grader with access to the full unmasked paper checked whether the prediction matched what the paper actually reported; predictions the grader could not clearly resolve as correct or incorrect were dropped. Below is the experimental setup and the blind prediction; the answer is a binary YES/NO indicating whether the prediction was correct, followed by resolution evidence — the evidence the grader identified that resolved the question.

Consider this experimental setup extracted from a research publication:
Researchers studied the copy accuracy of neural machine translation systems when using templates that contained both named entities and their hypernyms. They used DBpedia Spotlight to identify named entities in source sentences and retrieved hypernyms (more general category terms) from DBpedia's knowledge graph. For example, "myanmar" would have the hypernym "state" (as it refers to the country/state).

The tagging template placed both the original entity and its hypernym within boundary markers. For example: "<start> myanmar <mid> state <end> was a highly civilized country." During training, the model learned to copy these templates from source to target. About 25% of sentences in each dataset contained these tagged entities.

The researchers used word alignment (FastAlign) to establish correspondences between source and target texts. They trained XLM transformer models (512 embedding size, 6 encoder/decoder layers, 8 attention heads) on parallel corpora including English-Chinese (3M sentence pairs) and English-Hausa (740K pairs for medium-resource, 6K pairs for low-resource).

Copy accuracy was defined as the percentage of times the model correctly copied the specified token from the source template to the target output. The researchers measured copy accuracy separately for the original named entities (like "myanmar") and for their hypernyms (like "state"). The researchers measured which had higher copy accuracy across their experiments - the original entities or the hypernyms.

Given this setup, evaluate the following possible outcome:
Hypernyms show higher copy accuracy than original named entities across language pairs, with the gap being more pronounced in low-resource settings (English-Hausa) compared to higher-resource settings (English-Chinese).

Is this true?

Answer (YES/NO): YES